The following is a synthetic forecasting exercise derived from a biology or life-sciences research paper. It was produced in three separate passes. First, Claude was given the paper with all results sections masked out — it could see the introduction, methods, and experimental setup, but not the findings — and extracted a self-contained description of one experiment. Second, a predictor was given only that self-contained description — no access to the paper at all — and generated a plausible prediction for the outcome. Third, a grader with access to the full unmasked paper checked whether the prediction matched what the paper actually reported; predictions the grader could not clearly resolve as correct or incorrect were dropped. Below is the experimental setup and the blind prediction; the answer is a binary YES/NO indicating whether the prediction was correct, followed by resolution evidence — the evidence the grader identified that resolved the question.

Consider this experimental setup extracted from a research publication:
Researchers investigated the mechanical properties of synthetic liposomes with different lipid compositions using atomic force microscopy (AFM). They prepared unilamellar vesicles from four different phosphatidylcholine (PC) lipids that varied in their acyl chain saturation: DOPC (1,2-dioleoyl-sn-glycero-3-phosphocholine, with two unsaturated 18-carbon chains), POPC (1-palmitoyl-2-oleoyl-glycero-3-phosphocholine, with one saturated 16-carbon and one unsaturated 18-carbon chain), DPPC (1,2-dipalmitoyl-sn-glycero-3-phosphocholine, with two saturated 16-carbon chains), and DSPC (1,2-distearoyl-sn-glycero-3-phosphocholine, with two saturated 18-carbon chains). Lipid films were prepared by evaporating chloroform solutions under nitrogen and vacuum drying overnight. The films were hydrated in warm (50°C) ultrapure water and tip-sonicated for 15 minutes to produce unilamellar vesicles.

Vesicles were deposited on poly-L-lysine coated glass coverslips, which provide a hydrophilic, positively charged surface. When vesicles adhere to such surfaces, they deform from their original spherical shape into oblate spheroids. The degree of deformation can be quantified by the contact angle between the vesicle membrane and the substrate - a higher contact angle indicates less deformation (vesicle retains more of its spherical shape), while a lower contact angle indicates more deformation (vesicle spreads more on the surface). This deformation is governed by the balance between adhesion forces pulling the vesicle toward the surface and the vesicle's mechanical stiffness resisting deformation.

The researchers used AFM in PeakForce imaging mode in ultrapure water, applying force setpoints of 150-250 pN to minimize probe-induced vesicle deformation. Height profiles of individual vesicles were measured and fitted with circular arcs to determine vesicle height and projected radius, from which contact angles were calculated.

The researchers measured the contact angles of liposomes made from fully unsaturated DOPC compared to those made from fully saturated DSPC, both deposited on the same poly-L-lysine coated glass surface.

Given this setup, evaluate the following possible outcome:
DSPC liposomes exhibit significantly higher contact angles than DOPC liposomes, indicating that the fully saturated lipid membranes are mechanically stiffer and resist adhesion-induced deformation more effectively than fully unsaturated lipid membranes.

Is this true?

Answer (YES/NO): YES